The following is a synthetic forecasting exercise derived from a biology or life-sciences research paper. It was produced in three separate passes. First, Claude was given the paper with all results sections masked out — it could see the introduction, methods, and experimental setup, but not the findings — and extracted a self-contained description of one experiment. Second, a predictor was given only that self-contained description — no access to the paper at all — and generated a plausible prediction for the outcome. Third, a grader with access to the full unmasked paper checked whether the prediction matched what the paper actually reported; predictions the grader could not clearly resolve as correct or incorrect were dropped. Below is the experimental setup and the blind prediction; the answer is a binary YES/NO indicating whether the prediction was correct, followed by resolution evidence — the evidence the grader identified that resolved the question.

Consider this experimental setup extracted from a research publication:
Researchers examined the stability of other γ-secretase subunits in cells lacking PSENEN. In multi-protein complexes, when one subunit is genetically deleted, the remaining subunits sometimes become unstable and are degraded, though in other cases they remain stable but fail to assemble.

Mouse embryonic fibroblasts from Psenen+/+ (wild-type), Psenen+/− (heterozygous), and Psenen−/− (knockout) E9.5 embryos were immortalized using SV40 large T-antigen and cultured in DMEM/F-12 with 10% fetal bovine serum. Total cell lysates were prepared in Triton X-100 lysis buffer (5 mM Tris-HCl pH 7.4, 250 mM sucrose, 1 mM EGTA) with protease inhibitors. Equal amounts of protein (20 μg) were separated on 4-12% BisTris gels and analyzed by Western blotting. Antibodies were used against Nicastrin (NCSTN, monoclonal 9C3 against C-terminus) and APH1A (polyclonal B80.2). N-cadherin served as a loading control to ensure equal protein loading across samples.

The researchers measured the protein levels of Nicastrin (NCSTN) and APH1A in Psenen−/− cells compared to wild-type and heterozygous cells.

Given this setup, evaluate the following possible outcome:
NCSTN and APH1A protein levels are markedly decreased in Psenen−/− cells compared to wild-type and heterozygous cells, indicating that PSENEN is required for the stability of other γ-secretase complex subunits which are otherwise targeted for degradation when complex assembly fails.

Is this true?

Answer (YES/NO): NO